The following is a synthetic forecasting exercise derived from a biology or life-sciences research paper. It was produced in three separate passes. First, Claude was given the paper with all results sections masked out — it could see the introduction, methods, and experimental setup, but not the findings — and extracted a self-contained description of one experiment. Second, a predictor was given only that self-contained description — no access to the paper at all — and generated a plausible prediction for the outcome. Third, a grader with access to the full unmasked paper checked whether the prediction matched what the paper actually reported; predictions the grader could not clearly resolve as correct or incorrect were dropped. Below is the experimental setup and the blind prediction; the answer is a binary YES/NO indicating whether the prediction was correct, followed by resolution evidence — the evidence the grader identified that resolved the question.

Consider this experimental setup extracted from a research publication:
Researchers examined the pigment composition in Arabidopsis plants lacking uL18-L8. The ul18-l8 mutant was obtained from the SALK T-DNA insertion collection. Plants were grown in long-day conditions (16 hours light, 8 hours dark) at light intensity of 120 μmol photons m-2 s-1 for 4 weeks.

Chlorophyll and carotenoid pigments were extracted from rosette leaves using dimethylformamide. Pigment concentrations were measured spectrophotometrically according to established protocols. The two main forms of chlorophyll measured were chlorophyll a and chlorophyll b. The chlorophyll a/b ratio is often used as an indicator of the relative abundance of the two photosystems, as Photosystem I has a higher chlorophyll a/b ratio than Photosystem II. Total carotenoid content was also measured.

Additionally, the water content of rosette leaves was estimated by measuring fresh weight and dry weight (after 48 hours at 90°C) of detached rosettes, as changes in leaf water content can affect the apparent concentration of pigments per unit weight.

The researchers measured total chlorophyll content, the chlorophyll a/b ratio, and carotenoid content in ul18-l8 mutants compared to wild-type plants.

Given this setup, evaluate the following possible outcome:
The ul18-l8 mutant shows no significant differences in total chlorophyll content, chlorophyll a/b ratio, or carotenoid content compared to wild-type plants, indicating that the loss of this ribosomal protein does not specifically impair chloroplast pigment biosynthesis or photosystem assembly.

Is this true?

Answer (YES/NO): NO